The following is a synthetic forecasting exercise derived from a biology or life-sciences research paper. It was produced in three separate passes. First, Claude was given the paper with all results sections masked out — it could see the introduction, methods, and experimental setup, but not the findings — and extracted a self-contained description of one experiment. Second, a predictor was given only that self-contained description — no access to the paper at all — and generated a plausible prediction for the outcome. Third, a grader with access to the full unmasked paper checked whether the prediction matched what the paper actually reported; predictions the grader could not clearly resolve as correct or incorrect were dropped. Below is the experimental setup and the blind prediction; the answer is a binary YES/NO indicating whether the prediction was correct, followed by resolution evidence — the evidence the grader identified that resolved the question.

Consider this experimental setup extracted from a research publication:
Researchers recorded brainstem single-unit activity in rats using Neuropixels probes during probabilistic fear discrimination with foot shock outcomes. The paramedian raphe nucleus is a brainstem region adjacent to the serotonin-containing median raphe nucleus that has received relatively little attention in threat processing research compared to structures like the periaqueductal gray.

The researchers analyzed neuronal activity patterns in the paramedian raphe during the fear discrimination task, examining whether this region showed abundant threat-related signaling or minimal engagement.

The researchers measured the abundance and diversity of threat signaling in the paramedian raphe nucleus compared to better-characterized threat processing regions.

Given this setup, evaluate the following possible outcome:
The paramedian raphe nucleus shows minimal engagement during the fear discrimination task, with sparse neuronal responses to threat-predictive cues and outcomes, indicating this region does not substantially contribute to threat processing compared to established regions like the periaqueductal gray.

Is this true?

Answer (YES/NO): NO